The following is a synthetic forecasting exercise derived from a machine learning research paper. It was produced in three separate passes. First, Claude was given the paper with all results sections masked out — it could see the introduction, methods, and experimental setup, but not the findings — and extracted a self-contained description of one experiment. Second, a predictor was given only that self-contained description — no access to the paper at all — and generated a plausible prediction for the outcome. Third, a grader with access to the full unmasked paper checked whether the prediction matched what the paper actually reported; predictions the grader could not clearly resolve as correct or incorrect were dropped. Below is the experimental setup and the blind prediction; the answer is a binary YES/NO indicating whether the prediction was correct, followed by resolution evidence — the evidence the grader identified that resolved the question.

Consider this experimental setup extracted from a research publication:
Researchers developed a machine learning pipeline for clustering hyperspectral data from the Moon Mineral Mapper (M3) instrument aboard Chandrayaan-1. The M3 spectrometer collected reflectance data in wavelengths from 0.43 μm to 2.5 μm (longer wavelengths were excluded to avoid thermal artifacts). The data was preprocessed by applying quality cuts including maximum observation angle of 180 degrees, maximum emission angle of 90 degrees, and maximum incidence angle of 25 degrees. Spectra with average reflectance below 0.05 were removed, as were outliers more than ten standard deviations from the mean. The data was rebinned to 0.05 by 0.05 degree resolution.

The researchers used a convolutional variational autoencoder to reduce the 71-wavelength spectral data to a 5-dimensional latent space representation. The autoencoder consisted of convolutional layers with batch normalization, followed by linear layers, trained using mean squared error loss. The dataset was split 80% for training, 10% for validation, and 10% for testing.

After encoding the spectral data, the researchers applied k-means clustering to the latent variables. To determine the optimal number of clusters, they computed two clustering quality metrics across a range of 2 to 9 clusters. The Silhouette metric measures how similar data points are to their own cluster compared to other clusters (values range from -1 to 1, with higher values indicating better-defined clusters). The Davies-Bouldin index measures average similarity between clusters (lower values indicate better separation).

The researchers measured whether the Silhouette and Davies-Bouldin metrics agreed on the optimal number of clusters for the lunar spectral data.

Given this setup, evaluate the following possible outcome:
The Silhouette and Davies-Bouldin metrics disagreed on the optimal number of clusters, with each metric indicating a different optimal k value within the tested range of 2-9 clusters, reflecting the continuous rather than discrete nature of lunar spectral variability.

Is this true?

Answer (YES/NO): NO